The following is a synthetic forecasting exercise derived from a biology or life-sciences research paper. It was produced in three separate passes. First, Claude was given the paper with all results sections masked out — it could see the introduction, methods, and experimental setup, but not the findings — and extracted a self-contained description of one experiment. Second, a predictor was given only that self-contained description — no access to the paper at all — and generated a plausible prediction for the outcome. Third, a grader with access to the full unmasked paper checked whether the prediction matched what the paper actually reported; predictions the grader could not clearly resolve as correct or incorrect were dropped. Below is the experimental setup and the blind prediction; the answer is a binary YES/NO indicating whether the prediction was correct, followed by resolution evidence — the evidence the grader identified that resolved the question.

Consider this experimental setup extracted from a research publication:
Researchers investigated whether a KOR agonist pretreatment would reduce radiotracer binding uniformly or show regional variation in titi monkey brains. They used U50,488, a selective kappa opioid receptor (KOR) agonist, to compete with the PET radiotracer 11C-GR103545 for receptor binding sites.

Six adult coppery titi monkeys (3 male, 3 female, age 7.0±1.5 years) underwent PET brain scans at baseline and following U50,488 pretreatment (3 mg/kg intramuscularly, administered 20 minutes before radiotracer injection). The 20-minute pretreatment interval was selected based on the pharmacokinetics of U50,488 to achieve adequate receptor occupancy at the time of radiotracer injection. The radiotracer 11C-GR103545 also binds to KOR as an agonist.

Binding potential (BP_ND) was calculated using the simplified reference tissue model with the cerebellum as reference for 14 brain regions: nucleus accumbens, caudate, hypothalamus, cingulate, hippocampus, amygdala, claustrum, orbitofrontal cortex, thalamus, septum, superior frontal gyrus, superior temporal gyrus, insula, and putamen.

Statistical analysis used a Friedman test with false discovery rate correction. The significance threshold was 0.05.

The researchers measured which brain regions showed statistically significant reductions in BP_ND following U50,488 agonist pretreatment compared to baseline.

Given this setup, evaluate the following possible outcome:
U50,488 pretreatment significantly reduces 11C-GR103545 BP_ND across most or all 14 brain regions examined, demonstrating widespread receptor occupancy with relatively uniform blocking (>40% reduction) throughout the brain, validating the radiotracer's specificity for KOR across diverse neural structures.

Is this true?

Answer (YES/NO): NO